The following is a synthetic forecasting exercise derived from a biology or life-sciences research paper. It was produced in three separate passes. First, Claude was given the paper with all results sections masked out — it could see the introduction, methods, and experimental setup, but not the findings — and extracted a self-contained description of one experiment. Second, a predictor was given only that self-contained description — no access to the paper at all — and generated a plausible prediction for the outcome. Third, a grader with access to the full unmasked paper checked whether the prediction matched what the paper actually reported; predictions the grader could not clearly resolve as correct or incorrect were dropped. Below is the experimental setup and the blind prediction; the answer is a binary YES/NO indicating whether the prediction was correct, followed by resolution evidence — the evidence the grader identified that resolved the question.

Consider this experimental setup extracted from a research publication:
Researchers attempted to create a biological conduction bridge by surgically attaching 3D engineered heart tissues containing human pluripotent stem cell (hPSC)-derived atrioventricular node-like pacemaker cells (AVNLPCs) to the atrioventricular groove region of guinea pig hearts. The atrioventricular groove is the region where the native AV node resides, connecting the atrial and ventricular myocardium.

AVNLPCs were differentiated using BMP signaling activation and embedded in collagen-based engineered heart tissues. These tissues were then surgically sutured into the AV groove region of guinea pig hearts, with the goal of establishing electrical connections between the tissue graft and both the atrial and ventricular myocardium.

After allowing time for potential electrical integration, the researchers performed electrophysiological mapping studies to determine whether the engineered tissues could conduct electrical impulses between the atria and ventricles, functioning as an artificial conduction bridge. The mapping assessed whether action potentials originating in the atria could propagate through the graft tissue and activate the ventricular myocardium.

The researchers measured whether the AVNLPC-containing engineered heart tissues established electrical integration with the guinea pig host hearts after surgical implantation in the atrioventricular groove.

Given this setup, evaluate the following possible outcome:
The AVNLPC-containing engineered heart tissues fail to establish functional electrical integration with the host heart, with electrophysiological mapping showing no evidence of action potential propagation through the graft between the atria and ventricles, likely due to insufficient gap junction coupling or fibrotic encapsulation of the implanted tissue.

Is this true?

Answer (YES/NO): YES